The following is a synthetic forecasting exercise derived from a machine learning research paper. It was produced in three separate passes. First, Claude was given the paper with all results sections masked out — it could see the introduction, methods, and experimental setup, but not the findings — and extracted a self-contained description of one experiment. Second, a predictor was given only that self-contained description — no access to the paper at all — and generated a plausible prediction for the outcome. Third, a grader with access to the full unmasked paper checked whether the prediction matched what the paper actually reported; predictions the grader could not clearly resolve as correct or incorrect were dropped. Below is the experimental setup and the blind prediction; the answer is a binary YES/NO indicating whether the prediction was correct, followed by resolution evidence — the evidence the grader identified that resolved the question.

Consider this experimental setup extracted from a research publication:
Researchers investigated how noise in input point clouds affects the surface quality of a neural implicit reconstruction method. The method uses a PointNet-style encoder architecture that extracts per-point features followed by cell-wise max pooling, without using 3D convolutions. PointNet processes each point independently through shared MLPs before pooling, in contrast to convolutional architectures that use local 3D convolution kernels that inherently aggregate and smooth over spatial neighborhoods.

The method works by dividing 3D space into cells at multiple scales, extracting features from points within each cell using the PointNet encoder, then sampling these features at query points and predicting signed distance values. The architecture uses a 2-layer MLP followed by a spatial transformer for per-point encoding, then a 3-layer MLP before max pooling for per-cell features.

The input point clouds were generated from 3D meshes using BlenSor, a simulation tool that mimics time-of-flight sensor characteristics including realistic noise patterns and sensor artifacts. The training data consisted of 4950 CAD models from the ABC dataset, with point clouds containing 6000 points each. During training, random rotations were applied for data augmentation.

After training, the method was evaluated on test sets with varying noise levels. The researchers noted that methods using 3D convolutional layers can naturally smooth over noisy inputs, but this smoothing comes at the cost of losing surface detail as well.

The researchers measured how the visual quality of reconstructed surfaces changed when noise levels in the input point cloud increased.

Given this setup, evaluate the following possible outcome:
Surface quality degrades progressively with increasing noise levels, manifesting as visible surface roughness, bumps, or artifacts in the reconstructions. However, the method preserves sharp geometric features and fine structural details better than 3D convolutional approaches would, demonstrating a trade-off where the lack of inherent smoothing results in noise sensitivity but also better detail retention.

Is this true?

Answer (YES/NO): YES